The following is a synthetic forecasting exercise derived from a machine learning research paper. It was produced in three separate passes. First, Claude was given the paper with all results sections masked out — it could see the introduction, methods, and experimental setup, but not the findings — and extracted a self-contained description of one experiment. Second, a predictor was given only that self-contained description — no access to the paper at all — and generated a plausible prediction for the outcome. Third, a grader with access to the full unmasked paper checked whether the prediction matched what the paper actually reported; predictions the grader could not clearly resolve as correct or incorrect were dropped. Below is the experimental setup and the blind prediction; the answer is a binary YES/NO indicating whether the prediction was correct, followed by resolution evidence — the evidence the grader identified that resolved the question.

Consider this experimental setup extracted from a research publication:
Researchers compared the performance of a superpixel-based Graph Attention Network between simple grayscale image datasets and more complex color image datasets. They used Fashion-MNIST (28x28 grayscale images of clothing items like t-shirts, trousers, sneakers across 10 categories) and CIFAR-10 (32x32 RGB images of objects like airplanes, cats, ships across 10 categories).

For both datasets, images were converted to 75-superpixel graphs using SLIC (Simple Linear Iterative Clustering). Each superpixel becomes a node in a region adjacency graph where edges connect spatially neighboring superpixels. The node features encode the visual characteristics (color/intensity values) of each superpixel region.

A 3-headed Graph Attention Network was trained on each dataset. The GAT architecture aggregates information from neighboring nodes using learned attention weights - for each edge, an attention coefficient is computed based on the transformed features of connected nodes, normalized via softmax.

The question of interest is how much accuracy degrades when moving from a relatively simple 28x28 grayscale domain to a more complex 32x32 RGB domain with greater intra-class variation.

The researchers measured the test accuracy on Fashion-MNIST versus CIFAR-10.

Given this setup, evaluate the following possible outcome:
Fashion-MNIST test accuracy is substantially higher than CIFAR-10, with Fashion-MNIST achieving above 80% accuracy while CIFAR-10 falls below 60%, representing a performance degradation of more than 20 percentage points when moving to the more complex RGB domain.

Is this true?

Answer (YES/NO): YES